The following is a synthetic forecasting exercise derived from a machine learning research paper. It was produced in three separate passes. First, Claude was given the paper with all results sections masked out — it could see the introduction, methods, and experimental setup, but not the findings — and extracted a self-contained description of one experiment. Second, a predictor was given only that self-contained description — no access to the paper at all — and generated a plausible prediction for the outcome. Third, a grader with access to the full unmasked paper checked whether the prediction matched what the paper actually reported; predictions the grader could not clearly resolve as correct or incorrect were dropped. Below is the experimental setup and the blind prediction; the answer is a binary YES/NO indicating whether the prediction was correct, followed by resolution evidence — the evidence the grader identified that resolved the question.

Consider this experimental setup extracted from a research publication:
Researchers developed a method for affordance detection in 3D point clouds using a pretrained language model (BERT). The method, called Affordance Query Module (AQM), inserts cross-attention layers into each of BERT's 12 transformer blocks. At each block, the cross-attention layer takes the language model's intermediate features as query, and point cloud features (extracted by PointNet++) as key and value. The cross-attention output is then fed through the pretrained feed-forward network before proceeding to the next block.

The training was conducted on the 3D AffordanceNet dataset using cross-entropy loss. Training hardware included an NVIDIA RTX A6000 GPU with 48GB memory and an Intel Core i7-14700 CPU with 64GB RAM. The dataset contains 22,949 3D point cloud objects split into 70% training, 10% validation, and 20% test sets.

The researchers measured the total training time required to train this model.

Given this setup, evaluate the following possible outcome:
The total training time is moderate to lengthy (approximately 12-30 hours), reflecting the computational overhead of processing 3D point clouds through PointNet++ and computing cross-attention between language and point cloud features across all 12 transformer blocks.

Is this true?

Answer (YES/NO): NO